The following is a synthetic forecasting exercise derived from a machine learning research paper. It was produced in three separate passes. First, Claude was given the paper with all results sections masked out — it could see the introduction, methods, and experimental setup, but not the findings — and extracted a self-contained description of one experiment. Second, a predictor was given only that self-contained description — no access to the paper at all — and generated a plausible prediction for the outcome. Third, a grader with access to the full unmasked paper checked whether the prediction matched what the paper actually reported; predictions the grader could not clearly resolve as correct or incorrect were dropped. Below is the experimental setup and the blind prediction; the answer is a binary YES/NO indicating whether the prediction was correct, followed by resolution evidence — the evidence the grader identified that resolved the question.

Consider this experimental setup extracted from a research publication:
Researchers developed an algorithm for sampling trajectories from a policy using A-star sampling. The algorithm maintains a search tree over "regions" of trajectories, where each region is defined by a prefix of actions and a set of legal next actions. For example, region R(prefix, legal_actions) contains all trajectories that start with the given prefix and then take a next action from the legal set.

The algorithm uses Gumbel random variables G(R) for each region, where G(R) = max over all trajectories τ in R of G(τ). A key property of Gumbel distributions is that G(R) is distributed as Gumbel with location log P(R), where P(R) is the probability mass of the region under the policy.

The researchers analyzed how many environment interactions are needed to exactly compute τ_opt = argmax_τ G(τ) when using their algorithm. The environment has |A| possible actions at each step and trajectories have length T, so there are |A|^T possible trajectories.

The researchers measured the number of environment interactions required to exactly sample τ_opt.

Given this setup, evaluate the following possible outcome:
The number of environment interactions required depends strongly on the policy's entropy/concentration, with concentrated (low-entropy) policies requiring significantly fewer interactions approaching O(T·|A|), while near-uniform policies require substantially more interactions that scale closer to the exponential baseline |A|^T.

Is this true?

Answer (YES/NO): NO